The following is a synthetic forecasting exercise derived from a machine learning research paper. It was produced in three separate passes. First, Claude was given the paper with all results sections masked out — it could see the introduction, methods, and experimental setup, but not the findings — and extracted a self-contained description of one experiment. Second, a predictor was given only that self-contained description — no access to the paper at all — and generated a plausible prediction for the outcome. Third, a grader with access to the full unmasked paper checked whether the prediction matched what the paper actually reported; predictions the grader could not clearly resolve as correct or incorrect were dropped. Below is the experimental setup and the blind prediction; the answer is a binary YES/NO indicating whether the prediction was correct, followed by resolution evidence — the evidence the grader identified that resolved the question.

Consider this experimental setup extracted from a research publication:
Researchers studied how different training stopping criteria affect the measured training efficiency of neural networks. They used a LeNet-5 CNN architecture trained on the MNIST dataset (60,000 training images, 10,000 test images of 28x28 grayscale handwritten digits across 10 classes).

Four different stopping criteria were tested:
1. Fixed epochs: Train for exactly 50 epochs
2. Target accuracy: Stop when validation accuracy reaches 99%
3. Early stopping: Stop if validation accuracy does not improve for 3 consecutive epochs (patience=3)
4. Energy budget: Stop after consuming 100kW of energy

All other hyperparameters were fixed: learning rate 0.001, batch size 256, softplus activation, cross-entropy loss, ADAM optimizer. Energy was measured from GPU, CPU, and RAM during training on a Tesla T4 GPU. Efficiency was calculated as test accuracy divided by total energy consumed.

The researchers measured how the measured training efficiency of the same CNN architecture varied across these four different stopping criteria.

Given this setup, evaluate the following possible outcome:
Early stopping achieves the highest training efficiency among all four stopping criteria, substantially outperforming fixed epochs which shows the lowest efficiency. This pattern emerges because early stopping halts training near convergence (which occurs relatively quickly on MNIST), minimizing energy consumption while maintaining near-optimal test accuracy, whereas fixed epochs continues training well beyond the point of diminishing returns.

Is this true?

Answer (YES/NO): NO